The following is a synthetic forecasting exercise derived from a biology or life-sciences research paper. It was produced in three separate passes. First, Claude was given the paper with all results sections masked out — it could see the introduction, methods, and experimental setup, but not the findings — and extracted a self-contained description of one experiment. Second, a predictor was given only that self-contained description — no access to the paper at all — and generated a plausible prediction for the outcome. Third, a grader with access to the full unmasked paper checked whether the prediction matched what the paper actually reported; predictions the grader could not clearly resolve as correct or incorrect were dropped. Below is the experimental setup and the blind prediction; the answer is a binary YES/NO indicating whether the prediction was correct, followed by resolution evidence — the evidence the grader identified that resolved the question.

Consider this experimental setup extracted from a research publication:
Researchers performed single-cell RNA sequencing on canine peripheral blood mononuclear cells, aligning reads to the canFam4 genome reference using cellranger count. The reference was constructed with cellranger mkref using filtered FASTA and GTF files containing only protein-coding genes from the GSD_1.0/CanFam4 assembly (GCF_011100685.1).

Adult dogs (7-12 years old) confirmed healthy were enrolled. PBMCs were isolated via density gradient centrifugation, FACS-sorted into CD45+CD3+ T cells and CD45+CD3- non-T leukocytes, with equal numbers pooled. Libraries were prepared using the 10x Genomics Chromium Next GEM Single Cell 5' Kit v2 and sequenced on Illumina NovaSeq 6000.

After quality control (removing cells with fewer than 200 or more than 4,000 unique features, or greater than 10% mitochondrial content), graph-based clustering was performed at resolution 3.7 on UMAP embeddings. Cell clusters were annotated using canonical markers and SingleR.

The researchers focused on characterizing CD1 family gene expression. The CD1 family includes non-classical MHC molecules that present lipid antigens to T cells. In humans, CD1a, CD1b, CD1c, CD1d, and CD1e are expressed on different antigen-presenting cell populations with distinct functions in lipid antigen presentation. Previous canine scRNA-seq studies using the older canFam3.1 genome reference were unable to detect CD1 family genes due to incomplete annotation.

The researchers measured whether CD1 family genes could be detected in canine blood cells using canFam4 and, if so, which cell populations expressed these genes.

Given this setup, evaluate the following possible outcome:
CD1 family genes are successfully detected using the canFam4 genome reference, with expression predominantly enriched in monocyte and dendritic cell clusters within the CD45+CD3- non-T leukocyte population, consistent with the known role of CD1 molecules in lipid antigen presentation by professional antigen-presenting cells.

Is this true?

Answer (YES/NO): YES